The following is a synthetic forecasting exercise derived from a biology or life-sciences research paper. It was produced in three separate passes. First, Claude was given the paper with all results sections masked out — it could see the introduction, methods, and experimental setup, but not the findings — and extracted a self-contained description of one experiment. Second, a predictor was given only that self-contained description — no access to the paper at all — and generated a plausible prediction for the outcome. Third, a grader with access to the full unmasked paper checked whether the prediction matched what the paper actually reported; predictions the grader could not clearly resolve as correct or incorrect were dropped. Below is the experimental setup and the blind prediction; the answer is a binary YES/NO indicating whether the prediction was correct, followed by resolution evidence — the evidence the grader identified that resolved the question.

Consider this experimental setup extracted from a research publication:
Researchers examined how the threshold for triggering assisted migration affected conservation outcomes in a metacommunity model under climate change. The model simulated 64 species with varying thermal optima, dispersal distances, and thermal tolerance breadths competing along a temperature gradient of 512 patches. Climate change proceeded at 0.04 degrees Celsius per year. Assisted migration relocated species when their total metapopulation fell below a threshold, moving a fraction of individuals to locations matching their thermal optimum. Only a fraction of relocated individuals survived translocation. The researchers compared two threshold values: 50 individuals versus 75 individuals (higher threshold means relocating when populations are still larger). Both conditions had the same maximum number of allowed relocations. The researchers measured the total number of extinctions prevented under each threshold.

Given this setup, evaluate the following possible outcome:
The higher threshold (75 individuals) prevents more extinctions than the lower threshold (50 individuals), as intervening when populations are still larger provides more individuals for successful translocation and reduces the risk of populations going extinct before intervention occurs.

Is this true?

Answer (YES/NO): NO